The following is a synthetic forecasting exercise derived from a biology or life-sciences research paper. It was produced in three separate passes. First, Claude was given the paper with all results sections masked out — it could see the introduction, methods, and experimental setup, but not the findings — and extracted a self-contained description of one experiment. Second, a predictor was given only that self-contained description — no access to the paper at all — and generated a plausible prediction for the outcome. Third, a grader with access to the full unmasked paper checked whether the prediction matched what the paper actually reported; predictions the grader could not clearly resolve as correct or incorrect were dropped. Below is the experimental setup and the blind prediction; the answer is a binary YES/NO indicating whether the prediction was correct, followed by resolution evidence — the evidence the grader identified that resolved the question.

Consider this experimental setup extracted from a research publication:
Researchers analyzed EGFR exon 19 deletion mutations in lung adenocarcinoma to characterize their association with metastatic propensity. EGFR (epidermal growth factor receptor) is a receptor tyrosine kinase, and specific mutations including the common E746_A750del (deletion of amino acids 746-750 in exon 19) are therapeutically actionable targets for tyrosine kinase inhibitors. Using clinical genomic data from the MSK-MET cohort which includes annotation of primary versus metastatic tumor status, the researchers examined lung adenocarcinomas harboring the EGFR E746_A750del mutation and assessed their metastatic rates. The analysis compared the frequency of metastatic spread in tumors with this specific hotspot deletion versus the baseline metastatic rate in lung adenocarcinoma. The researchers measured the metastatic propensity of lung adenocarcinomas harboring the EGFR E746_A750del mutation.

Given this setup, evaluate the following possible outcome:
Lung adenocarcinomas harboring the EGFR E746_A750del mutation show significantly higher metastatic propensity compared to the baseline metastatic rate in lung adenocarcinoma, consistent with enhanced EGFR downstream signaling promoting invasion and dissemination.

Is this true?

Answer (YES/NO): YES